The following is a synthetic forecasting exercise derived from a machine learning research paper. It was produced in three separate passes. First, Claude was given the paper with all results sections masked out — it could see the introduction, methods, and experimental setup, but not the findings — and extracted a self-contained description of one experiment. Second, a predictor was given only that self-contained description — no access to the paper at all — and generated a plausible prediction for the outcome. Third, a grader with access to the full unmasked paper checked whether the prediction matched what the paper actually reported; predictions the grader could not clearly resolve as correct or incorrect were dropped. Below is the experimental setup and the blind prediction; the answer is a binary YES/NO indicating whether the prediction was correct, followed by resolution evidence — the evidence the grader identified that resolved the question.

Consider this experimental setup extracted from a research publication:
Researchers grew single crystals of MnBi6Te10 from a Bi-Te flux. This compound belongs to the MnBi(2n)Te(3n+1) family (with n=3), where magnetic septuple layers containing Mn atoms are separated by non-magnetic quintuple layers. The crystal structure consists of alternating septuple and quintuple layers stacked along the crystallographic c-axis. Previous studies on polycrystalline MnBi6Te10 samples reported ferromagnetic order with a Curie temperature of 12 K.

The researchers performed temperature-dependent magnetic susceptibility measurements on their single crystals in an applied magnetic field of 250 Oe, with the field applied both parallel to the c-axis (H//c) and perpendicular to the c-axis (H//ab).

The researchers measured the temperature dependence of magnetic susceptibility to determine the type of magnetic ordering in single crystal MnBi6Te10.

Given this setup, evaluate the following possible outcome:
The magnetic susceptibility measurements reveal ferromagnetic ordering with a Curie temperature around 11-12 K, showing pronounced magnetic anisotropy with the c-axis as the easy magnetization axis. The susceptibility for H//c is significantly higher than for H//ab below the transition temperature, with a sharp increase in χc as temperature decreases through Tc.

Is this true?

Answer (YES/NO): NO